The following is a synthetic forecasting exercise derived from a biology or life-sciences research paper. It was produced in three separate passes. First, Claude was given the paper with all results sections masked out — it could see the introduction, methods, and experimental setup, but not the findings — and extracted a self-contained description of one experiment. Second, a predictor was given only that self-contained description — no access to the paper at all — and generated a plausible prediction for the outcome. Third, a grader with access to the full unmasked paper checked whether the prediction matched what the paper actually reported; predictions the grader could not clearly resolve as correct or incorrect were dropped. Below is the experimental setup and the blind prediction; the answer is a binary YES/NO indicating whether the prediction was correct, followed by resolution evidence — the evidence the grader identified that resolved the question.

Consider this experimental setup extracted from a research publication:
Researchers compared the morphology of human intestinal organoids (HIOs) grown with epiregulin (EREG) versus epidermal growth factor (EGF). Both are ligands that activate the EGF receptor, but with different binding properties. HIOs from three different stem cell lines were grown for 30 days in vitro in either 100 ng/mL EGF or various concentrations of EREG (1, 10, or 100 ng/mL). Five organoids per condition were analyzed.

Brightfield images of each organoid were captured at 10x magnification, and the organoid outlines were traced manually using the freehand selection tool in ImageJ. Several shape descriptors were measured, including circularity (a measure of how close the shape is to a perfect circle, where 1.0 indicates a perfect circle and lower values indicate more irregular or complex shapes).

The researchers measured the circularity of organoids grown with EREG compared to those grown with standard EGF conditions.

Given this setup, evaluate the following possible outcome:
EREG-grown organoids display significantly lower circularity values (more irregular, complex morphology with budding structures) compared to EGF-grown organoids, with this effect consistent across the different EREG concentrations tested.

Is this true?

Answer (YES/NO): NO